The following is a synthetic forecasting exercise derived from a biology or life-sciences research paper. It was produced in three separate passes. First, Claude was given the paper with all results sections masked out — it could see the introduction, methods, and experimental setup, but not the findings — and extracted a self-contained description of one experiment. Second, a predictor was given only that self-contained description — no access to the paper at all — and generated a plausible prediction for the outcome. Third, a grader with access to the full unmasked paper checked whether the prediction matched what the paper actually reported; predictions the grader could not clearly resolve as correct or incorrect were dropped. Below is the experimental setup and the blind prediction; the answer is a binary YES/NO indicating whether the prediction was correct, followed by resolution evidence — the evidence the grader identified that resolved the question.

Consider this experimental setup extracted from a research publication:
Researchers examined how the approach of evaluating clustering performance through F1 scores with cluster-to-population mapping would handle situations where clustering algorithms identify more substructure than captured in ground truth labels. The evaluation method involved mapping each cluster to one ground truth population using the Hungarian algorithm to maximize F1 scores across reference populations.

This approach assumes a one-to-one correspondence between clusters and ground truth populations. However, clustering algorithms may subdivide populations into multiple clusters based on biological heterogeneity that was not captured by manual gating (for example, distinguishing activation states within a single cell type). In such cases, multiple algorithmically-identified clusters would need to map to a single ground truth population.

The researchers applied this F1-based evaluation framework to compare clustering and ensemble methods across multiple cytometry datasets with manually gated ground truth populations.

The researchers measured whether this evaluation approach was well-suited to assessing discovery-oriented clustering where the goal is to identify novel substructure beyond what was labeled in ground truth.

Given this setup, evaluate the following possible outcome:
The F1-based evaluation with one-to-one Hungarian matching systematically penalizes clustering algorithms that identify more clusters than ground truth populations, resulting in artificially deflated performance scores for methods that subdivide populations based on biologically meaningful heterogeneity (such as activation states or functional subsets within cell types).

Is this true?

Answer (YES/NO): YES